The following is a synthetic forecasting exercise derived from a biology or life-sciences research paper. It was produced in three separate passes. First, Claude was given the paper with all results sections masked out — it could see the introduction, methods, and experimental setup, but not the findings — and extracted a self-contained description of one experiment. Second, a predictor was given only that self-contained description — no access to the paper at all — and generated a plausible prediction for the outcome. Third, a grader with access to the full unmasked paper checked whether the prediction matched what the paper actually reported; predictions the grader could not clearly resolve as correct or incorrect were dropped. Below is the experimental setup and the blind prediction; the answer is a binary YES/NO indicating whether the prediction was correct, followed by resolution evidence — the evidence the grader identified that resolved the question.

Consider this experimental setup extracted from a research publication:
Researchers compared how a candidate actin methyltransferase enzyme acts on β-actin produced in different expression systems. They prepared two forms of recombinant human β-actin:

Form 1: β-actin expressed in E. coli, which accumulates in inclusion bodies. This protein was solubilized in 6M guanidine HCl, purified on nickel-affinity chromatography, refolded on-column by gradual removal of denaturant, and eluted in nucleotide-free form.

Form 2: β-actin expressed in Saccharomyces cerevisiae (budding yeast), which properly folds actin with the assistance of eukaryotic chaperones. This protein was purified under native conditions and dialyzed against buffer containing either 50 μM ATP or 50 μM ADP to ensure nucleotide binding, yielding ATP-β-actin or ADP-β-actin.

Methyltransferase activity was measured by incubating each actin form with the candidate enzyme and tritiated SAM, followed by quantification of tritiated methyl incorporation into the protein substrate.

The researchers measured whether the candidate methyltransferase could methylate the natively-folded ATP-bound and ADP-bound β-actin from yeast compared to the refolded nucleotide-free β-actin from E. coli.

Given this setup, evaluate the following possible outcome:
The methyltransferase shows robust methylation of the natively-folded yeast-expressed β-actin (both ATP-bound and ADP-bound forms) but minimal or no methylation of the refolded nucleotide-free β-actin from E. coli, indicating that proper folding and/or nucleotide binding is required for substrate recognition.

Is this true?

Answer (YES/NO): NO